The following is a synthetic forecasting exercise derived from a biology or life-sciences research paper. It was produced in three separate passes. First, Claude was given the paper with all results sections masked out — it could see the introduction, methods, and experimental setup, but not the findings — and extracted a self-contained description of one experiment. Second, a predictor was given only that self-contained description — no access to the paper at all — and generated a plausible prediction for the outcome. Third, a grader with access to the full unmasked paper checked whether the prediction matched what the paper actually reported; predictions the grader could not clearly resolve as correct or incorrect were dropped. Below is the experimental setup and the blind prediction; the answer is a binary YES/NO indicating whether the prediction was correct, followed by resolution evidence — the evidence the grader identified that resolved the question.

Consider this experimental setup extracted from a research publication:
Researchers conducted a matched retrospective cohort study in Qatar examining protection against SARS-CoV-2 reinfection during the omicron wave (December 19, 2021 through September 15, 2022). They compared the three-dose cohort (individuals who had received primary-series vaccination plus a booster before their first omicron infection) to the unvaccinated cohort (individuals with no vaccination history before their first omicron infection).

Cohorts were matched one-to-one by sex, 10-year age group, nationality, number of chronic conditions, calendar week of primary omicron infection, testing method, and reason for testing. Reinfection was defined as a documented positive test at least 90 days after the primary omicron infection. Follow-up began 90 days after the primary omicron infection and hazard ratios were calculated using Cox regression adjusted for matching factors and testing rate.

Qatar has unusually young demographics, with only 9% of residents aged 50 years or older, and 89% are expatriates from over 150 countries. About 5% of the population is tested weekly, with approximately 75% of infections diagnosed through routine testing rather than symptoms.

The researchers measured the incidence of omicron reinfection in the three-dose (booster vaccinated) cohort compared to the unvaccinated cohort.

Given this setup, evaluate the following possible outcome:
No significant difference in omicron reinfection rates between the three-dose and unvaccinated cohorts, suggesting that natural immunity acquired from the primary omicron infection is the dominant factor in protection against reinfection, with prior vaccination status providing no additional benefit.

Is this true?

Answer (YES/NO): NO